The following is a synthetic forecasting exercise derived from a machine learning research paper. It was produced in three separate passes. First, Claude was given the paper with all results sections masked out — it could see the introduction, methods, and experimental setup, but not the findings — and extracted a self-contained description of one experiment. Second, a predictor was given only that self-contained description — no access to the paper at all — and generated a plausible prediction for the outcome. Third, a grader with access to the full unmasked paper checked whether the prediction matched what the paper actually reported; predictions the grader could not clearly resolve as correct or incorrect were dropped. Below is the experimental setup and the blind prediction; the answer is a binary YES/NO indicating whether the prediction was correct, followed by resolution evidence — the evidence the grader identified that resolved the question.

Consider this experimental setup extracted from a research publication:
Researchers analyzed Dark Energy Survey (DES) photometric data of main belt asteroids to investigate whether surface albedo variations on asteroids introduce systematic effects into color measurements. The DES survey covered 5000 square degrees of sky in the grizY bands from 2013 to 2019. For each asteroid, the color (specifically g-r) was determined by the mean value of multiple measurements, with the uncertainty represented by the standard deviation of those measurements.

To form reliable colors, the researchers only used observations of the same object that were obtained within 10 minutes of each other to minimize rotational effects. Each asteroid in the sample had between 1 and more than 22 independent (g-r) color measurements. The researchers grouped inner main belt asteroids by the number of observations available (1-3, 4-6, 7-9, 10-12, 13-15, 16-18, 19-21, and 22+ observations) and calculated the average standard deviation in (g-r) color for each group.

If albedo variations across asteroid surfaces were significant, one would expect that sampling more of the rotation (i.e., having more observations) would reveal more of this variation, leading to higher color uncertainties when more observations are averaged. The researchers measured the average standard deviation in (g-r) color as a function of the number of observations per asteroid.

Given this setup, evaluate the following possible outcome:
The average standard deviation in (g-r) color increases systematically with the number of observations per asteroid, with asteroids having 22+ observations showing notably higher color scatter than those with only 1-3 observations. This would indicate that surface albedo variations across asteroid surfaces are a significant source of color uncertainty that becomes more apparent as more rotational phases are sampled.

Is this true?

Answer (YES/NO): NO